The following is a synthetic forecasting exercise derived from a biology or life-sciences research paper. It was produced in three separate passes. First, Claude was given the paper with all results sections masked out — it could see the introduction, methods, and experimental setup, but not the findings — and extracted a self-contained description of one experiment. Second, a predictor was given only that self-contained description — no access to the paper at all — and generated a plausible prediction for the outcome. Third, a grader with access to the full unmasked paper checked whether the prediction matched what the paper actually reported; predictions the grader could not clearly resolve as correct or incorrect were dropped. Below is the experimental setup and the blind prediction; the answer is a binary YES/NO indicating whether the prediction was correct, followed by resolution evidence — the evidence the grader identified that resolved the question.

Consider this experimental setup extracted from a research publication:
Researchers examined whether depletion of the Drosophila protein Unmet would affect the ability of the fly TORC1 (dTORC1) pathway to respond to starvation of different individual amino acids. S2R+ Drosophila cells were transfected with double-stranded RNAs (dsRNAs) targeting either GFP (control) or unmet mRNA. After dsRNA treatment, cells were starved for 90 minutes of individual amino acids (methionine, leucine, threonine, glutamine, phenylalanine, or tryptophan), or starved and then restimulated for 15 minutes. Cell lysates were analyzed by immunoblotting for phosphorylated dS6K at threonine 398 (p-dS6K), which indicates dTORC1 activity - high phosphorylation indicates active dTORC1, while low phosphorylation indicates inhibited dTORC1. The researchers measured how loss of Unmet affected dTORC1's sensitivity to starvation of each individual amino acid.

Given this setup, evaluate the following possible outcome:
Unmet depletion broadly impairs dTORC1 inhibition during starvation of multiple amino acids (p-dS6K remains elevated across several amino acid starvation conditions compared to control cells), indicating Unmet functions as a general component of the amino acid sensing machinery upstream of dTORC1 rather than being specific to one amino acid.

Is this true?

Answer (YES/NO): NO